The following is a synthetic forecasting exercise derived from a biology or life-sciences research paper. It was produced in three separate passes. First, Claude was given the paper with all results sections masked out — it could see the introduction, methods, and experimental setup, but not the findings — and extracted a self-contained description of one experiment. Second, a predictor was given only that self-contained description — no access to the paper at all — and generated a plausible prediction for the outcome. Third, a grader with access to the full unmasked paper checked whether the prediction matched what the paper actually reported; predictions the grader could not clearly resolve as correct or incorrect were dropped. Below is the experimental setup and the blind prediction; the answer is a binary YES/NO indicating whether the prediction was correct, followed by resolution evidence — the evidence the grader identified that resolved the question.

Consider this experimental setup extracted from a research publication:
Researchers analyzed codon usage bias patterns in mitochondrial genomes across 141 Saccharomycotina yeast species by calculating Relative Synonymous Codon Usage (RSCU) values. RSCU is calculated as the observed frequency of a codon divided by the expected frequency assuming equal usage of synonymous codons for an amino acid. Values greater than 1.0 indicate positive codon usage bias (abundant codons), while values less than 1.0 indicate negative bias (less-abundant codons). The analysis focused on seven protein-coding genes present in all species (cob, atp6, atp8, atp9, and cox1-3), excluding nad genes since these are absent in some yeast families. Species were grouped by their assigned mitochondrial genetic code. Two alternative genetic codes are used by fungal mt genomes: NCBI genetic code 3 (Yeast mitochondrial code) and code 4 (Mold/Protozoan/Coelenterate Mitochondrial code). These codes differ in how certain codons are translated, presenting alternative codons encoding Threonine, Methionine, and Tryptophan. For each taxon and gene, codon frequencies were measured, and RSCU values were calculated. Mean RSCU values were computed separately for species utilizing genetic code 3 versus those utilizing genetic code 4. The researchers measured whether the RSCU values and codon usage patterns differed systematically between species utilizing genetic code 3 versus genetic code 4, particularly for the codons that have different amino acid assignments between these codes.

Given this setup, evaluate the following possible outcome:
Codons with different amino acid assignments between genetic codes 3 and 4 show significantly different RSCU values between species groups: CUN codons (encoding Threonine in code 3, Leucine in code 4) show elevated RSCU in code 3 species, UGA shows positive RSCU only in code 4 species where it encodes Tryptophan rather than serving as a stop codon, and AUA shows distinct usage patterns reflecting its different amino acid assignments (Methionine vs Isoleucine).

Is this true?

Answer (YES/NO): NO